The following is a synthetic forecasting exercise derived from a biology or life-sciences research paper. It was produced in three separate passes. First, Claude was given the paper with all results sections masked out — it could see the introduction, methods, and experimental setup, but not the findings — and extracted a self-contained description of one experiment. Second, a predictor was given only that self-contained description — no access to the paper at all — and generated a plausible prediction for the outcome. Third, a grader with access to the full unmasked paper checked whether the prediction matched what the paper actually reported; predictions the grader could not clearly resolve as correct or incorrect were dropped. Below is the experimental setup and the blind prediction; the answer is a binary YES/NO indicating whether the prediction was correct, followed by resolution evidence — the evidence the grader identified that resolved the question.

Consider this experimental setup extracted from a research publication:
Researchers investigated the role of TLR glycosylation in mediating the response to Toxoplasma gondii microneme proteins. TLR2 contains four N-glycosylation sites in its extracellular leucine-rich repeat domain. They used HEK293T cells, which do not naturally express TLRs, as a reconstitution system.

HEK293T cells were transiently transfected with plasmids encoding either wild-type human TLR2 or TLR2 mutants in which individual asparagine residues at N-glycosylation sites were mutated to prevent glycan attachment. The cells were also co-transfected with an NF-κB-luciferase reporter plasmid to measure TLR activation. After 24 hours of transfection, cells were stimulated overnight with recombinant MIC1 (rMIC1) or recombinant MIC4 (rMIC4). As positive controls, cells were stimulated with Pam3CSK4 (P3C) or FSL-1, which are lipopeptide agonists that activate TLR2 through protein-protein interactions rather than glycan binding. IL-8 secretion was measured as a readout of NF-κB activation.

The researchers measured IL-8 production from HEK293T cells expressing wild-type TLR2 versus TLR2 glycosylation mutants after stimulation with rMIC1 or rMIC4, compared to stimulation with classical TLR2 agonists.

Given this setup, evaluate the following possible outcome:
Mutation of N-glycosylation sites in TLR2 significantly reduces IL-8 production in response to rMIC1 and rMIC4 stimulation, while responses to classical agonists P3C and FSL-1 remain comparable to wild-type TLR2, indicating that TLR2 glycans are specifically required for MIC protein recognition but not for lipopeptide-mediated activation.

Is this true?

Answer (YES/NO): YES